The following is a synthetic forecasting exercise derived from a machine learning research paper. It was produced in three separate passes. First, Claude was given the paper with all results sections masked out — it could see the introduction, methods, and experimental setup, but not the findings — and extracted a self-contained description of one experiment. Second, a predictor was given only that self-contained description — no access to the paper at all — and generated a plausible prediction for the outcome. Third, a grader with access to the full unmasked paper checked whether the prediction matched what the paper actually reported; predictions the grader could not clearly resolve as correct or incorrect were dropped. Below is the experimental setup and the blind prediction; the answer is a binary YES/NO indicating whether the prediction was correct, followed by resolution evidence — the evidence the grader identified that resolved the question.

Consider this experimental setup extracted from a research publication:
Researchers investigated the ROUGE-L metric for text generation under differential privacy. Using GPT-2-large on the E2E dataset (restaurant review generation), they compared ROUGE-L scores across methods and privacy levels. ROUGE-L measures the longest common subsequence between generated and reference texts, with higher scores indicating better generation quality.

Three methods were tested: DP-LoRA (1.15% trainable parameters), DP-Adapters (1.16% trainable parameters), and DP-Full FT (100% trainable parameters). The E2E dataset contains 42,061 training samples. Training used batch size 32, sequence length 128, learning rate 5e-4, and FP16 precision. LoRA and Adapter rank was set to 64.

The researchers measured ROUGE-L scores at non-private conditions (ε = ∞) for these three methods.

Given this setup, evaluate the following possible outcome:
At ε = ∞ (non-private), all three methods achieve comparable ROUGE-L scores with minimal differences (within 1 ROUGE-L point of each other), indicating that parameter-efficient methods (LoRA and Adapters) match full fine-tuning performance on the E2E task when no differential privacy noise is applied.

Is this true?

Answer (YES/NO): YES